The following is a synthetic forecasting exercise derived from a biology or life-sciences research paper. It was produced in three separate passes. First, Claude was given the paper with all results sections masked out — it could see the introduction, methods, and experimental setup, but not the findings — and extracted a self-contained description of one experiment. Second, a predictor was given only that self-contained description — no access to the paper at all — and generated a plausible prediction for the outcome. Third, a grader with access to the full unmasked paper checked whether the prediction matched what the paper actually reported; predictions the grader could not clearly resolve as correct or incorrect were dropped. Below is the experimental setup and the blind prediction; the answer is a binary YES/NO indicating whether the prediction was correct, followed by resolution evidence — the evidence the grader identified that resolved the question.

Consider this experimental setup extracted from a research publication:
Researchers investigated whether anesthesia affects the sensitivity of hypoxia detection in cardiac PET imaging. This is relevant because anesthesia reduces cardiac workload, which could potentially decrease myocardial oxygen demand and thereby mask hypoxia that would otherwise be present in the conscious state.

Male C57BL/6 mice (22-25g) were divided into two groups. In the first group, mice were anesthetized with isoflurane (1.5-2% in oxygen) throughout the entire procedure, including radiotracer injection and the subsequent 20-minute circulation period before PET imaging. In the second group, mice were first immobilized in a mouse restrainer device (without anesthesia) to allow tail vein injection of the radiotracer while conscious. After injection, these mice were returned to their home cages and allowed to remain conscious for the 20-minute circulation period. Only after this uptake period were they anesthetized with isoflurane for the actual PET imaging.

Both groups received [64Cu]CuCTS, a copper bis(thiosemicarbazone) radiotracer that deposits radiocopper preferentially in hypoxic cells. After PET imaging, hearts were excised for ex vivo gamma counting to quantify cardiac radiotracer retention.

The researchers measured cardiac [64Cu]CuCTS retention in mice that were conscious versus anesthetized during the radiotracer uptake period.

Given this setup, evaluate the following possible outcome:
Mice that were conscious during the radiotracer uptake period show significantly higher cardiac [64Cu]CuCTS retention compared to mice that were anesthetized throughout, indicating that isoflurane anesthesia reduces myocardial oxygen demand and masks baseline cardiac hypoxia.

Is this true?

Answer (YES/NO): NO